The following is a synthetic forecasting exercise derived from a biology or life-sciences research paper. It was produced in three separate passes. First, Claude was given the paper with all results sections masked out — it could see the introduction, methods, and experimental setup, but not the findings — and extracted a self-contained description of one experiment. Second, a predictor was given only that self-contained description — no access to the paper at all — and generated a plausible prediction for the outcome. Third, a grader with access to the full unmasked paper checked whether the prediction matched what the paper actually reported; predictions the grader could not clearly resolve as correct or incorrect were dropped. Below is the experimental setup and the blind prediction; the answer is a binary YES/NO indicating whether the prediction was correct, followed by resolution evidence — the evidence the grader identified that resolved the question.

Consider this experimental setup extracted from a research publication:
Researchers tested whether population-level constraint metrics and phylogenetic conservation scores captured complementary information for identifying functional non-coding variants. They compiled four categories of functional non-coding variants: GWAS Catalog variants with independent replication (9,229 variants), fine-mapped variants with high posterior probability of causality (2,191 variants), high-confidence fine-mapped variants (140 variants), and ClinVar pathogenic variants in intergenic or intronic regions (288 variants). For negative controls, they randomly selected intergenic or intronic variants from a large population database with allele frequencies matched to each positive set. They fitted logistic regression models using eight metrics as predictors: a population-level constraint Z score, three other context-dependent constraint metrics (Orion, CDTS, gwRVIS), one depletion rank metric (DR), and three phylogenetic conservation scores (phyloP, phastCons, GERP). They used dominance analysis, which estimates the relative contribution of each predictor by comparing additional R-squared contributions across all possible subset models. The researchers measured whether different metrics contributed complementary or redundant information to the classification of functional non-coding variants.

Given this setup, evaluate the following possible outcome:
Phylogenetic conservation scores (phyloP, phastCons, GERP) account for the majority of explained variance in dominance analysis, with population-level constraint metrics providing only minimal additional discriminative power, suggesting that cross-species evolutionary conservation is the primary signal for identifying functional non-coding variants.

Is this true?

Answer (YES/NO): NO